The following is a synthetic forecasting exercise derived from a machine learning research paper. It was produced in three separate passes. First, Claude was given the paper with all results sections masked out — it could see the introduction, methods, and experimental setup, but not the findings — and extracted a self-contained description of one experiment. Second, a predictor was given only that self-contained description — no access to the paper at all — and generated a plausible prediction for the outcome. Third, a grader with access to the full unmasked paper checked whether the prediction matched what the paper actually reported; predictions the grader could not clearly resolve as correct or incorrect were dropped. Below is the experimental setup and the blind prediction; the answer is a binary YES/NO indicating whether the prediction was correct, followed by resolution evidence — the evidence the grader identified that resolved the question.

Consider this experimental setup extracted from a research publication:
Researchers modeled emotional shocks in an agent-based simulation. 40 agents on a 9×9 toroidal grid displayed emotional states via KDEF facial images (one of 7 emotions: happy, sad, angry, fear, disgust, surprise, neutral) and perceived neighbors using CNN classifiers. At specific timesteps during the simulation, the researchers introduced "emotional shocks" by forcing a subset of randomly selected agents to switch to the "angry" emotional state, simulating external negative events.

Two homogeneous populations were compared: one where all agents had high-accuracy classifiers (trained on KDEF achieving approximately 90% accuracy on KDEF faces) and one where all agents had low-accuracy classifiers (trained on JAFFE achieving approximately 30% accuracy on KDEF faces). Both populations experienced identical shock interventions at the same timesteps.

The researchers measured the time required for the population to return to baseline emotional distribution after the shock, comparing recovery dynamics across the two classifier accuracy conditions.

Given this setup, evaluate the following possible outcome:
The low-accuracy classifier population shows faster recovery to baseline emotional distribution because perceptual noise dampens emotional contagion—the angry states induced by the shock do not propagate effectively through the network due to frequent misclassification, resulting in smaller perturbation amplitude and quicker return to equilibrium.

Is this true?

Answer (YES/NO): NO